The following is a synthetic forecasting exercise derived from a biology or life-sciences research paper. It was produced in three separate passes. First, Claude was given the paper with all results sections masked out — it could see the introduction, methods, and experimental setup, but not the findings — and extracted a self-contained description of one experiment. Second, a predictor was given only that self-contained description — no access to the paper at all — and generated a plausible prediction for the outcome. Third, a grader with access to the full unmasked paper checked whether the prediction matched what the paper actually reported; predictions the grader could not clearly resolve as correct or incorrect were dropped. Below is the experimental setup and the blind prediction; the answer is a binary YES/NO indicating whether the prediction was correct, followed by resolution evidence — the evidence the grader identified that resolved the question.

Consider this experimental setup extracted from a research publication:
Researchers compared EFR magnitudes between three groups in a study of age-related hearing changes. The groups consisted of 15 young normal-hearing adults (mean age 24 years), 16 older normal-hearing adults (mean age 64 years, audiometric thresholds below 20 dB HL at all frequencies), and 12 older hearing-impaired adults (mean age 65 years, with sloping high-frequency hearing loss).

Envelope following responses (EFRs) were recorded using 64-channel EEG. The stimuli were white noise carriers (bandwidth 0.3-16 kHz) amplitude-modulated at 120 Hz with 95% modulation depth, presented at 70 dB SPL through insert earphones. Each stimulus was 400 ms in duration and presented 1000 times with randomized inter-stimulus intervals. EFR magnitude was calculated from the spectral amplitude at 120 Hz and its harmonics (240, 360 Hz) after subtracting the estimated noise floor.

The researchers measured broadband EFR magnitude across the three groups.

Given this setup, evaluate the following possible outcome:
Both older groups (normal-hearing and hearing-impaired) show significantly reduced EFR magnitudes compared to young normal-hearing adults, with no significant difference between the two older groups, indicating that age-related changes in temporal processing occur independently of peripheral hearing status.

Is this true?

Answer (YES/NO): NO